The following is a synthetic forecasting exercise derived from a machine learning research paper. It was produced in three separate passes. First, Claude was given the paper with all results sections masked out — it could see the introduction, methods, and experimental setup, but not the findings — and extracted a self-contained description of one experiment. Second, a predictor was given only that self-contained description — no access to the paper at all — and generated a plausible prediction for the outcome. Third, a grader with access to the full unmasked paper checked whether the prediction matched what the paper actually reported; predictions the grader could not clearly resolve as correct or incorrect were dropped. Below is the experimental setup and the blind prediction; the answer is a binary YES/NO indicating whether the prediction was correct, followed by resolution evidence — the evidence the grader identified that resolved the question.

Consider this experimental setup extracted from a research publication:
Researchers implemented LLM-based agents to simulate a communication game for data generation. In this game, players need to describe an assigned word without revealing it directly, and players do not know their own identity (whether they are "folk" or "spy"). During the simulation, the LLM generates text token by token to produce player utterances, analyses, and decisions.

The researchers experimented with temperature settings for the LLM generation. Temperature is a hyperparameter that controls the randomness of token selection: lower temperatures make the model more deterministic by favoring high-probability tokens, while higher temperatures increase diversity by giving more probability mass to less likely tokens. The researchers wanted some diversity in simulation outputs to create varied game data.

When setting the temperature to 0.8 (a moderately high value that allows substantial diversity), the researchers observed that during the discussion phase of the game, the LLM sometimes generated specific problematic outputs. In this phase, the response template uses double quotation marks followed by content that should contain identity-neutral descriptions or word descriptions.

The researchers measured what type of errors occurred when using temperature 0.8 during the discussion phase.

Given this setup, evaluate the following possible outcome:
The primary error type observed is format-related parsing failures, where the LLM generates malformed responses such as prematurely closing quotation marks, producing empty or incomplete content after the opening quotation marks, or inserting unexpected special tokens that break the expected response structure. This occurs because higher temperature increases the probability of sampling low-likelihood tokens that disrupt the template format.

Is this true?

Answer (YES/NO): NO